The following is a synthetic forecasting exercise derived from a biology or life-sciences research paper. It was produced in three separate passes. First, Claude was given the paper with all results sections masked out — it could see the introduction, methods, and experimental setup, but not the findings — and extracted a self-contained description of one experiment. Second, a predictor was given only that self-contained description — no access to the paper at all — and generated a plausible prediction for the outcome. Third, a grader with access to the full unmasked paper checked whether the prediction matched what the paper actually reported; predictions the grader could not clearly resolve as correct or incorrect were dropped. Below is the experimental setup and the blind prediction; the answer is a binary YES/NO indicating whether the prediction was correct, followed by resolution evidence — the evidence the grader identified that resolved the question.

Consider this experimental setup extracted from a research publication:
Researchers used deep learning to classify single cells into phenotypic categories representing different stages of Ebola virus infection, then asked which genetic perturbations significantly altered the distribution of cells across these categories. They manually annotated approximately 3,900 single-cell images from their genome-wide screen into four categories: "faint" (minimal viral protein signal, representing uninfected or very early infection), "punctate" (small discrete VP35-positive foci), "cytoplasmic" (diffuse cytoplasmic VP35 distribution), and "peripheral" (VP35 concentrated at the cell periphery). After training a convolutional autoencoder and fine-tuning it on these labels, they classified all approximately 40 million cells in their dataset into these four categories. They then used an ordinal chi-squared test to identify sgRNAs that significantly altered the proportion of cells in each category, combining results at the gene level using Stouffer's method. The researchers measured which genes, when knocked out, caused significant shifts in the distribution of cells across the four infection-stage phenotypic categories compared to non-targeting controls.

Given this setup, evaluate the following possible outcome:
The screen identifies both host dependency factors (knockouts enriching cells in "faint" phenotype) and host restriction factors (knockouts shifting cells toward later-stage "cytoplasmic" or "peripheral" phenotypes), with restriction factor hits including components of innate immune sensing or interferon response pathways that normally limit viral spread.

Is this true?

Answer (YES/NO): NO